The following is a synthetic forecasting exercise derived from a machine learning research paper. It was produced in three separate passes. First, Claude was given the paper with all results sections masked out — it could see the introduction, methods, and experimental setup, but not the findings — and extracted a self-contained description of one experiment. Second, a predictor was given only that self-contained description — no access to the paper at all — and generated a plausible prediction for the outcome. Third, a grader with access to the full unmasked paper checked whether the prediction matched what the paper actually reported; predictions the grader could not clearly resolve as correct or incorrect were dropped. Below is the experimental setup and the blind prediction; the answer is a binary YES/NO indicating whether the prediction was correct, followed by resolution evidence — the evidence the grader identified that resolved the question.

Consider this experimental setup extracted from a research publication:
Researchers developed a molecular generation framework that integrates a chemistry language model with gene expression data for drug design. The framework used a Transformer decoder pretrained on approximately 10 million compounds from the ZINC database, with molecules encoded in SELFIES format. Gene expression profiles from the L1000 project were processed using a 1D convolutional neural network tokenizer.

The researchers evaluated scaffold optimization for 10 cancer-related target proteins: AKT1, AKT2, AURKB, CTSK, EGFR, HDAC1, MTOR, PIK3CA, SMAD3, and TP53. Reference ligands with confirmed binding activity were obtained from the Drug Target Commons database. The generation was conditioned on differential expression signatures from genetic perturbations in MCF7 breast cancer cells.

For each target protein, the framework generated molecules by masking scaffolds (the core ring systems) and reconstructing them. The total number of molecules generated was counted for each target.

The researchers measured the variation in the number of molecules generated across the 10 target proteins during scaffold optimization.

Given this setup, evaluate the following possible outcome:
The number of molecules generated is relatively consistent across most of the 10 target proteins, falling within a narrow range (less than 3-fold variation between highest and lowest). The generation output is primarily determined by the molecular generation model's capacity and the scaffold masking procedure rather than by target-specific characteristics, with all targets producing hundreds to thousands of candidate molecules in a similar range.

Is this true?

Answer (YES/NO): NO